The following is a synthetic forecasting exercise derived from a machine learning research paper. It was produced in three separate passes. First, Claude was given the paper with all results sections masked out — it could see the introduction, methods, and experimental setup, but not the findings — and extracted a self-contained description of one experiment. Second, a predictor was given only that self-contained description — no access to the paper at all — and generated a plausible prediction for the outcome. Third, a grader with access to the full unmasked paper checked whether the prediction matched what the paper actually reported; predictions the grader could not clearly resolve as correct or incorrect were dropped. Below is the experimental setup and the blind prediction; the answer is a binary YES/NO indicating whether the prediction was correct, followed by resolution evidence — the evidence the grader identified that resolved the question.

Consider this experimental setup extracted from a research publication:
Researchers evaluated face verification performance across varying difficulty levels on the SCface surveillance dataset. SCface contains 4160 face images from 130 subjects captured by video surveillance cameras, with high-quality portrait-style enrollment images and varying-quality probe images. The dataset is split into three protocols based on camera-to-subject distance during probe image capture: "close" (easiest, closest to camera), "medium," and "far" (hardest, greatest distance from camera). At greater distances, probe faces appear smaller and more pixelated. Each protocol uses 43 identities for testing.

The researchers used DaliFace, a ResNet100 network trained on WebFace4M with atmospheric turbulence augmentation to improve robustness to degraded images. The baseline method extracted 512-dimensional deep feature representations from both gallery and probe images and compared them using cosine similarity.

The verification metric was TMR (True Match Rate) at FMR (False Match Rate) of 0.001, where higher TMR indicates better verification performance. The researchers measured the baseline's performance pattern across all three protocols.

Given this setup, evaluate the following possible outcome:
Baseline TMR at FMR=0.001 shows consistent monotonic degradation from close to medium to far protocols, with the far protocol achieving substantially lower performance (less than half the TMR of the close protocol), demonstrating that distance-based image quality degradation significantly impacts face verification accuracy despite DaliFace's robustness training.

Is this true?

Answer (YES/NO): NO